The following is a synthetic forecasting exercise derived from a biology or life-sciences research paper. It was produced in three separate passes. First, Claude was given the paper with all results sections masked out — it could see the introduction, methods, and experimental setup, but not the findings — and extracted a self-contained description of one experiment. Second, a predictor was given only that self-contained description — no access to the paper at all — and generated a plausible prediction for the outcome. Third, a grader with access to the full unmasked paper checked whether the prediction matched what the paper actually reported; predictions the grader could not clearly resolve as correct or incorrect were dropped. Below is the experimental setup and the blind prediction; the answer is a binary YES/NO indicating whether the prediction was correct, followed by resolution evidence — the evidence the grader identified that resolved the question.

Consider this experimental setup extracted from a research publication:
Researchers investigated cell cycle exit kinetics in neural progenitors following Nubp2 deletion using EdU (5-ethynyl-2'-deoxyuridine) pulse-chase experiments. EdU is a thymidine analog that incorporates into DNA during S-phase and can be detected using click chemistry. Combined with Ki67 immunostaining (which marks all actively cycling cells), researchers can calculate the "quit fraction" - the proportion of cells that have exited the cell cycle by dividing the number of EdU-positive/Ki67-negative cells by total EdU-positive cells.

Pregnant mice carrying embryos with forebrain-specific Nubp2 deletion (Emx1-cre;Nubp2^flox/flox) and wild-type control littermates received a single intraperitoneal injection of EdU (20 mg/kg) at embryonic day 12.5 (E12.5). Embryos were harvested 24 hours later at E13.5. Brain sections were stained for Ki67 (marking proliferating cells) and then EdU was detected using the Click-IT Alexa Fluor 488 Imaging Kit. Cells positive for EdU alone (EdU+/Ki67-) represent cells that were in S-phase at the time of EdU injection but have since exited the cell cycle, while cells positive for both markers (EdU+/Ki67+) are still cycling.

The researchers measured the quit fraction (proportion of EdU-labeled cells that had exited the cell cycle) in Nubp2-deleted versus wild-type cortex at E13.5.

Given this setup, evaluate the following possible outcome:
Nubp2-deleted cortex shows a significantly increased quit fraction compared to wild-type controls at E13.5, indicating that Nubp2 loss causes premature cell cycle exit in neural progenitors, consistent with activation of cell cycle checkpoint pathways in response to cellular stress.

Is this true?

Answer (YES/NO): YES